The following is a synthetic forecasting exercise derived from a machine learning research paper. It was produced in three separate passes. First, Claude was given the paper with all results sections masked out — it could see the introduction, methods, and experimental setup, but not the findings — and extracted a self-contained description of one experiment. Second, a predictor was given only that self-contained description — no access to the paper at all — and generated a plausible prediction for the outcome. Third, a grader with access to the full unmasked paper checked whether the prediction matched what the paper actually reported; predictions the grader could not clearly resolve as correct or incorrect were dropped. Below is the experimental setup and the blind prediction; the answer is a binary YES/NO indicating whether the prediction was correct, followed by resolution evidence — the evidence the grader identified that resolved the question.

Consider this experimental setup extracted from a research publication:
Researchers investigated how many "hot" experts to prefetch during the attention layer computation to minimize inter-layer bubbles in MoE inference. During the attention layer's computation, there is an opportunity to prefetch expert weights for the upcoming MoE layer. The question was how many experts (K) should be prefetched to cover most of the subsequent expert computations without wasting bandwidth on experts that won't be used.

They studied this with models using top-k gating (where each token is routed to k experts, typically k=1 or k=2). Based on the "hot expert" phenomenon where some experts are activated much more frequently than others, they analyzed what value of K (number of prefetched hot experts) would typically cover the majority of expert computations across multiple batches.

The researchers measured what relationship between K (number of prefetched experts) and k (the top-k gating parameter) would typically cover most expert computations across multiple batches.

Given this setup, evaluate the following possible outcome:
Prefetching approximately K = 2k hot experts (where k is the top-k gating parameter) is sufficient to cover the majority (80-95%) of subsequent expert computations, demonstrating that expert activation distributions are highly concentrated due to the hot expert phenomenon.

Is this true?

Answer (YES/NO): NO